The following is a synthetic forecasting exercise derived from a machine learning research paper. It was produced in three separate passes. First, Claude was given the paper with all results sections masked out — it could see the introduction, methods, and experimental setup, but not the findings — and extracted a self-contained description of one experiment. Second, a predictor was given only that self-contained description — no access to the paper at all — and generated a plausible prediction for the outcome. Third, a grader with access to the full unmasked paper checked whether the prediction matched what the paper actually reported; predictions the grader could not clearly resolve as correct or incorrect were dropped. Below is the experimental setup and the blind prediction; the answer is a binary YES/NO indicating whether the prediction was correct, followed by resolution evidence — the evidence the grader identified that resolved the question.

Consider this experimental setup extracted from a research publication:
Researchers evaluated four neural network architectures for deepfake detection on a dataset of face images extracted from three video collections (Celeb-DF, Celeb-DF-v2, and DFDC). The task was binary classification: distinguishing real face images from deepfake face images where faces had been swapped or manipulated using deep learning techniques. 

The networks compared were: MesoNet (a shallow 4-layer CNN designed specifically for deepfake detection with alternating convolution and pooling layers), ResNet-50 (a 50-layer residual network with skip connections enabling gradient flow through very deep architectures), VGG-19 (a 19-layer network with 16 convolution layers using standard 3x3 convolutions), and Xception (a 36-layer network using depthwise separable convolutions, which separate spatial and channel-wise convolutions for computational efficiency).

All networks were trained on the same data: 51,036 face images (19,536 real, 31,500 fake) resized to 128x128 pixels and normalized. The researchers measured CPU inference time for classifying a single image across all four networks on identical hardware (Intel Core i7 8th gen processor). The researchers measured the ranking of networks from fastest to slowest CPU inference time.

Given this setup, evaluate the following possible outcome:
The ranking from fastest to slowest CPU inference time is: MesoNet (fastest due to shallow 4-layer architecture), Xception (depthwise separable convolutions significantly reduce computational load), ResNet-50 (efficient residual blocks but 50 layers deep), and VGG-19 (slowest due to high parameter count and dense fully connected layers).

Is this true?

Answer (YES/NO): NO